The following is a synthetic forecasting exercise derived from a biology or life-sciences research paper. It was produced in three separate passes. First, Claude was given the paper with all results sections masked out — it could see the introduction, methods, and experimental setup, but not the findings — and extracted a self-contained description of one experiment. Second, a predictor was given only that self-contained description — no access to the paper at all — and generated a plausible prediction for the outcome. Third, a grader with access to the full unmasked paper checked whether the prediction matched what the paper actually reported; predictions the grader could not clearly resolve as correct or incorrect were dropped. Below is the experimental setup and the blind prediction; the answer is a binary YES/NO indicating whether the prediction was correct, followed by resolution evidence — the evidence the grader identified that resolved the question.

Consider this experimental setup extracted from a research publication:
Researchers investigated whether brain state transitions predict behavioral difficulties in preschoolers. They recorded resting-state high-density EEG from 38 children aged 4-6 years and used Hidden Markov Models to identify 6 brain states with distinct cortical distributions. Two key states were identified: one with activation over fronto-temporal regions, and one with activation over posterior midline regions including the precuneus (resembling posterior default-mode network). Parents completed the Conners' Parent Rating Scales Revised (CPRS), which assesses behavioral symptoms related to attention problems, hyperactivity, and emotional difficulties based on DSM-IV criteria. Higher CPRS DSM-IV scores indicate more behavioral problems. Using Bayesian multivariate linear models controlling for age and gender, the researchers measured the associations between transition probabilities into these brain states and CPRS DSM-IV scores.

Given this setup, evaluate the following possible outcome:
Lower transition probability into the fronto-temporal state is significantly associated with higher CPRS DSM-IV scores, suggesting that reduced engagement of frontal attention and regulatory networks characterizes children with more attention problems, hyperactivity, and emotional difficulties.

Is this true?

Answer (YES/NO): YES